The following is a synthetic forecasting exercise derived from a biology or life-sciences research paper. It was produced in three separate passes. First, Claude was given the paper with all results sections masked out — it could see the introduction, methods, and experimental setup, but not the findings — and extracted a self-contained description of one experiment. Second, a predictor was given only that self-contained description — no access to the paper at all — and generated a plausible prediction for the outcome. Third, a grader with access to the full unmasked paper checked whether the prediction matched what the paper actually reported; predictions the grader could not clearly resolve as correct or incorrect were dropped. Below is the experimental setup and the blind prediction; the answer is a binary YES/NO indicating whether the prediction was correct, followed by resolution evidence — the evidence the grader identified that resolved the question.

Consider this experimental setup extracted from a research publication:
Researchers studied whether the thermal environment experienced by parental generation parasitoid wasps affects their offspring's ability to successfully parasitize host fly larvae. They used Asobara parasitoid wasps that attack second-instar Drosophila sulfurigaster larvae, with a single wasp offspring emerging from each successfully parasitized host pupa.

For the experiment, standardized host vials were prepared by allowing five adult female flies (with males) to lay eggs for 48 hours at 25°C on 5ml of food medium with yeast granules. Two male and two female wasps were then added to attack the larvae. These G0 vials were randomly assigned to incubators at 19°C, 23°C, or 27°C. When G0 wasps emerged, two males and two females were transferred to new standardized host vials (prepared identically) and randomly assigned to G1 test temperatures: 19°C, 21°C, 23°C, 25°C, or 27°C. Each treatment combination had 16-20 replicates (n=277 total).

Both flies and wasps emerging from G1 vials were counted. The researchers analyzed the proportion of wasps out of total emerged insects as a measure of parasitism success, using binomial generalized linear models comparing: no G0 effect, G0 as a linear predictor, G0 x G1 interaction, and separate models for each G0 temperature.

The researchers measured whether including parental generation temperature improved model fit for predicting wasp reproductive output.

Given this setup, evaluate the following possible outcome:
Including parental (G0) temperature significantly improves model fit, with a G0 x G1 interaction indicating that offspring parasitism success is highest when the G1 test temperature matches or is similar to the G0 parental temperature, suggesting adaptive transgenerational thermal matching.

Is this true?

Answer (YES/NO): YES